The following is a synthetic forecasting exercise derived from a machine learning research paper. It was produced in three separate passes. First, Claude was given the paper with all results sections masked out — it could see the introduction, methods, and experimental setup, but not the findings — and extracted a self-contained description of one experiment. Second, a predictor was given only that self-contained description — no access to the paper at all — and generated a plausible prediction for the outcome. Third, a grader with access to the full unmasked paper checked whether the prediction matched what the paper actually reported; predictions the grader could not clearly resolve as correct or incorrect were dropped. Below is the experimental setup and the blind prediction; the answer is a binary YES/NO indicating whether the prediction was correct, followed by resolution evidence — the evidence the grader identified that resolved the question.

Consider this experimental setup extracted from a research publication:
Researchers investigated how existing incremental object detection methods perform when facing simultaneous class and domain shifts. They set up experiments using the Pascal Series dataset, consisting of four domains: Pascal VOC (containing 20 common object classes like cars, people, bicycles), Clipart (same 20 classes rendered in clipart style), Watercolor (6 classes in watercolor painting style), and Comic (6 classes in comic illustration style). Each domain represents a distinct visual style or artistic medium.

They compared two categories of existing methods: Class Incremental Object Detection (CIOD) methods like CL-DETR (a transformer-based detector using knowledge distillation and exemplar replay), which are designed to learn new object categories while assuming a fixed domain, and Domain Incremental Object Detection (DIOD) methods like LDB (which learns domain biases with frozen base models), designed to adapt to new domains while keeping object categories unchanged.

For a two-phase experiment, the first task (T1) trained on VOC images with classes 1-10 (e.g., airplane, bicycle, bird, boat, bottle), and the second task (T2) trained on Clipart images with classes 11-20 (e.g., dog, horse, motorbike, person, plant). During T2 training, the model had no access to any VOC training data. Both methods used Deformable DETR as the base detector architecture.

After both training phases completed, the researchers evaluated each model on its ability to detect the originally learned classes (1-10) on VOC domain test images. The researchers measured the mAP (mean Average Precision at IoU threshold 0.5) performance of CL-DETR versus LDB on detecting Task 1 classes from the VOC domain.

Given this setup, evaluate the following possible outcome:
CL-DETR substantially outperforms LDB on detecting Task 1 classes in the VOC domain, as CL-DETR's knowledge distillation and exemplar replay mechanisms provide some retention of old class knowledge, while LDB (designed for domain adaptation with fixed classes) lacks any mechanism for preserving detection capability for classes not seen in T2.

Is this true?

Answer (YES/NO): YES